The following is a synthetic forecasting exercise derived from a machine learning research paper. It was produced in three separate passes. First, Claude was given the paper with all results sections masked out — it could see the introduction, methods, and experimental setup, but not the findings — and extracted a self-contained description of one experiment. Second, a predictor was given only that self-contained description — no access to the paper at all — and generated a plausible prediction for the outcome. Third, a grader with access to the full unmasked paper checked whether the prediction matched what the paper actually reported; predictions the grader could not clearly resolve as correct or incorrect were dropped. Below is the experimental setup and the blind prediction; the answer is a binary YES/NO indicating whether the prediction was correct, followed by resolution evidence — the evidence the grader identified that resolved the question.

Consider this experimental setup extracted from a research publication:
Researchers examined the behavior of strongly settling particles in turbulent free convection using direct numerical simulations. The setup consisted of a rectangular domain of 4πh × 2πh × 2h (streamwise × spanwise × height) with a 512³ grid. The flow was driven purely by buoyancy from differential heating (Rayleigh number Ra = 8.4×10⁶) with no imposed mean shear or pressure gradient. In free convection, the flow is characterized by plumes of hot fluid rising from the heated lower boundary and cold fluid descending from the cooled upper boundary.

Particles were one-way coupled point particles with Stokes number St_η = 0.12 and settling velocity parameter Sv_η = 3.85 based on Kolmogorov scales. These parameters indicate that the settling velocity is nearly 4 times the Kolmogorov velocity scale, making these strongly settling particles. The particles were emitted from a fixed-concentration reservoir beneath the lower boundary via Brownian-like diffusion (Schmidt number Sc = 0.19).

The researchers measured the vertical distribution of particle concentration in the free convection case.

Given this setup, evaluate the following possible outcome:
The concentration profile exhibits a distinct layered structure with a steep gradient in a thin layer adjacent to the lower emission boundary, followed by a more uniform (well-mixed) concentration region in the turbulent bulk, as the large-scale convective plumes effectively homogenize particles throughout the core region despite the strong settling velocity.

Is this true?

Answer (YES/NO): NO